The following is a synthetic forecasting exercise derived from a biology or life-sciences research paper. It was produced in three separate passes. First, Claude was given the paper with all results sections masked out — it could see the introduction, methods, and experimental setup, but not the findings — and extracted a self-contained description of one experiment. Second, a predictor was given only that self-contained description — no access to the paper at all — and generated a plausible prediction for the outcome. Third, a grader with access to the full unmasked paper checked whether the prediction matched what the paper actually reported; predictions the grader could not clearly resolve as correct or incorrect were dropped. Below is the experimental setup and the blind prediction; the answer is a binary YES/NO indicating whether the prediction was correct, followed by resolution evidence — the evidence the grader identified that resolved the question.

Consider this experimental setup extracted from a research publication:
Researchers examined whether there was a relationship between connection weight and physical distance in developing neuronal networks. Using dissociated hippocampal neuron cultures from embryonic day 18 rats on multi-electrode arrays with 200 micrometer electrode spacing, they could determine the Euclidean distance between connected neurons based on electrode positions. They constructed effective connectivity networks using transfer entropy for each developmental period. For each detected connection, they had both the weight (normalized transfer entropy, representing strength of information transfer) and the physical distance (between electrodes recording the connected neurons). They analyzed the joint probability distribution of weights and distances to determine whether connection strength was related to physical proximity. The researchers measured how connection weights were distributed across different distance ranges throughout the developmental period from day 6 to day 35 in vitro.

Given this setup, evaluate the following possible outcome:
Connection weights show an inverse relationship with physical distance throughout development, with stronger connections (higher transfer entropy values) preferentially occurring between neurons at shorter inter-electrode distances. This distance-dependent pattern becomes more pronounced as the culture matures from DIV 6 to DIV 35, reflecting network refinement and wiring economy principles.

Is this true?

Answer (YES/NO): NO